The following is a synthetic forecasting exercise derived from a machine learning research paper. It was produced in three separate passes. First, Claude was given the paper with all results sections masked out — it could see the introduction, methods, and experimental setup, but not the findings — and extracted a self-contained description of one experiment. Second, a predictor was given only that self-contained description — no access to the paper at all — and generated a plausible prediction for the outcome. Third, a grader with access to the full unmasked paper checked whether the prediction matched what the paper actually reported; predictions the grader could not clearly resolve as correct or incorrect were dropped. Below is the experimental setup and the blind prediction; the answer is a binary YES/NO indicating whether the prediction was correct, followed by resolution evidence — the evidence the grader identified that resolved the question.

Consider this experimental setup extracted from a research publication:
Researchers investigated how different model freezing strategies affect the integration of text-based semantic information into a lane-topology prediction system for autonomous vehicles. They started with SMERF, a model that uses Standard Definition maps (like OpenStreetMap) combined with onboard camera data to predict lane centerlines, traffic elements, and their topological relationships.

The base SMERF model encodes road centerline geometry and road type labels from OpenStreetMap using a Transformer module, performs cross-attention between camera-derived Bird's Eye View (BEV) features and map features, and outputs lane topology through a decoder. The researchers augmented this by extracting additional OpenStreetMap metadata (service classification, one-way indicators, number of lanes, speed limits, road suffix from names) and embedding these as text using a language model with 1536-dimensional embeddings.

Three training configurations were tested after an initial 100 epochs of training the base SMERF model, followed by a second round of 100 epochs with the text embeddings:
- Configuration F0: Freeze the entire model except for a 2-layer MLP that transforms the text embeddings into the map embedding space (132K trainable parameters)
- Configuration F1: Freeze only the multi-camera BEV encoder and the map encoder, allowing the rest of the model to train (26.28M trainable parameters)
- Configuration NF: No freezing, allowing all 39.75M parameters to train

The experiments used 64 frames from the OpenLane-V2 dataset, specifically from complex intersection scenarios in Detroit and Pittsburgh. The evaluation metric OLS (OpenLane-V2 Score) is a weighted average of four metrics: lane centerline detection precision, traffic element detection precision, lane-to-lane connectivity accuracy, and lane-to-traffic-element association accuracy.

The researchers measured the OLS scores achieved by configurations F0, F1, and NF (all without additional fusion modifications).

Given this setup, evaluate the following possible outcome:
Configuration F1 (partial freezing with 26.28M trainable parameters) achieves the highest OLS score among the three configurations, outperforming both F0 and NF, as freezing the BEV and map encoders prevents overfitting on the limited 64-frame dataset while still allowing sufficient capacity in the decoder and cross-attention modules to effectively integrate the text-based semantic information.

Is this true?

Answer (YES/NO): NO